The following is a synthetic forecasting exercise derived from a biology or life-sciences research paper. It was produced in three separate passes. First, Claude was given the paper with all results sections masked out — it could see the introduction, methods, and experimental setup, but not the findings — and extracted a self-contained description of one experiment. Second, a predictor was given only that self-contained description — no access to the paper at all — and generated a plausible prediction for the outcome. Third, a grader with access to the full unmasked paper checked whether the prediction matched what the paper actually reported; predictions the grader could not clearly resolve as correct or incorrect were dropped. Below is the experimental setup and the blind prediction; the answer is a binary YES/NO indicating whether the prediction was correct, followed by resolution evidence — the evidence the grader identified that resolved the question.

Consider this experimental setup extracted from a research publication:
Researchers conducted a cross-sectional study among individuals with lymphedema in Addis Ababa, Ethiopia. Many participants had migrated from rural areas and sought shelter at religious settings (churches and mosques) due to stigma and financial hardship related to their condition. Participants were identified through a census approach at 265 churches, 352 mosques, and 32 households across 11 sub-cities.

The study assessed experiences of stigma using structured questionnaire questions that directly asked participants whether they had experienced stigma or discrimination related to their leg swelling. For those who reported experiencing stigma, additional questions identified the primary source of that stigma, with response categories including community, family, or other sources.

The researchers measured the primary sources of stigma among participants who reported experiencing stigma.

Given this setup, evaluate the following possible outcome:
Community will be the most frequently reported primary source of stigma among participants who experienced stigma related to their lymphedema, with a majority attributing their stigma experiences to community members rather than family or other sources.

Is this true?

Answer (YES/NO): YES